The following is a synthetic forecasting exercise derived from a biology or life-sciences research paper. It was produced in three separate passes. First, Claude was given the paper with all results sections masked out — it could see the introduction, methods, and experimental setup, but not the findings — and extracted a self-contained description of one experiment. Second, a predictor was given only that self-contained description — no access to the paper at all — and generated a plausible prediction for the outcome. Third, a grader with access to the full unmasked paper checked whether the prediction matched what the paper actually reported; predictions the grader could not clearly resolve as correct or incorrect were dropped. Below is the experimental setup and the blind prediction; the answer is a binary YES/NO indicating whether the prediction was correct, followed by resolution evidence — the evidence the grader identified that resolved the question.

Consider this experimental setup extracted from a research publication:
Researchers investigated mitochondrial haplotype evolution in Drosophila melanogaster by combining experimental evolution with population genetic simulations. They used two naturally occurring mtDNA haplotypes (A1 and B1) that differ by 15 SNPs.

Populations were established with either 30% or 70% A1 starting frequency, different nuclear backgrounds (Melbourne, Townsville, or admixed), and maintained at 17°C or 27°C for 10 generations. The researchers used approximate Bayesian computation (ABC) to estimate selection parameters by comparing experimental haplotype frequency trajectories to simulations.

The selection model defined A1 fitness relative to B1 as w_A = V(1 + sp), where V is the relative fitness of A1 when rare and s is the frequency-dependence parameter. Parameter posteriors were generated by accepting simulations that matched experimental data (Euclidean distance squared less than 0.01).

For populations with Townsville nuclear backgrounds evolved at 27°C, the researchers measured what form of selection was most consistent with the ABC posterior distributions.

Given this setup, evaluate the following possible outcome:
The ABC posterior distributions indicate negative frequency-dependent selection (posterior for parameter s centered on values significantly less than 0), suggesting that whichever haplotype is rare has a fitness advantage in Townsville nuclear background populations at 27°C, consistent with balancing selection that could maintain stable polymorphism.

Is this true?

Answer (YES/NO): YES